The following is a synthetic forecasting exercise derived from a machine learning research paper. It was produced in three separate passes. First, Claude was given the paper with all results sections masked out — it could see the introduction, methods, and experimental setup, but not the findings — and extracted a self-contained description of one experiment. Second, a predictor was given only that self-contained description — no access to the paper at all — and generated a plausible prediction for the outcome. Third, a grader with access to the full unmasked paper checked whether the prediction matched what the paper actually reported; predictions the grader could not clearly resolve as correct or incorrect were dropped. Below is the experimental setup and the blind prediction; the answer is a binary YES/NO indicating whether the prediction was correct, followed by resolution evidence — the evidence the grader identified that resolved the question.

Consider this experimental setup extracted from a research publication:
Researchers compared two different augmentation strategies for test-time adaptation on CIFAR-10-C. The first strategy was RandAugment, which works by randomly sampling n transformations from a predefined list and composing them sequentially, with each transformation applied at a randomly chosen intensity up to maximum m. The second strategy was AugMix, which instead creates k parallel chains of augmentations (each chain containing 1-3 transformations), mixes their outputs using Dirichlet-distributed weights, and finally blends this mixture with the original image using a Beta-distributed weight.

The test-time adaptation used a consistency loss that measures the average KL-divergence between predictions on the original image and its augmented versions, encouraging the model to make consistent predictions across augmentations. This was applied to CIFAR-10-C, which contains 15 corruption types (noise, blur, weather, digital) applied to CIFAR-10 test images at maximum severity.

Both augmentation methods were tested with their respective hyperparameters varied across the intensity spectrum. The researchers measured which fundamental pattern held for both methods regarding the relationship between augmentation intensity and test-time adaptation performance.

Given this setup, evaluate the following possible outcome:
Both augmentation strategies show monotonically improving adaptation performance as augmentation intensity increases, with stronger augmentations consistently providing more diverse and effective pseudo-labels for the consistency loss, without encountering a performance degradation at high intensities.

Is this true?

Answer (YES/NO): NO